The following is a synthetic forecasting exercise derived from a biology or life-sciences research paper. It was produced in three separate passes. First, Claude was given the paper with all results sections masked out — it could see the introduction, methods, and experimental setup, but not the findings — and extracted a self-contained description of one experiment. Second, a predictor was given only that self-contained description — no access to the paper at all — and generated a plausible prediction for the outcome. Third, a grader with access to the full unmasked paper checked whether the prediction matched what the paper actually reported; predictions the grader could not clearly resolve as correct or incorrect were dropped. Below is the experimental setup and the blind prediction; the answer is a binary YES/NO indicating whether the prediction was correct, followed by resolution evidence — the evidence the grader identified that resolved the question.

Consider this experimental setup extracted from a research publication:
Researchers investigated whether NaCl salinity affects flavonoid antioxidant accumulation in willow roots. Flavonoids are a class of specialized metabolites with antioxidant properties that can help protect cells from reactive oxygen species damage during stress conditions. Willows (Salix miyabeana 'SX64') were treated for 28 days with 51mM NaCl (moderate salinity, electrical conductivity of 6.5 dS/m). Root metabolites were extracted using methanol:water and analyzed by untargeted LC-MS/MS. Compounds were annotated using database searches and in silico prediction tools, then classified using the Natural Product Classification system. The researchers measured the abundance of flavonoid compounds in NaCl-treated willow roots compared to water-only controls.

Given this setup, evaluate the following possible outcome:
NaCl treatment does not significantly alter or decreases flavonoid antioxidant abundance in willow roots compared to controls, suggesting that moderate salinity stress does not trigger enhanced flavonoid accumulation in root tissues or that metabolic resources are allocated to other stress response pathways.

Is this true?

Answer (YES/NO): NO